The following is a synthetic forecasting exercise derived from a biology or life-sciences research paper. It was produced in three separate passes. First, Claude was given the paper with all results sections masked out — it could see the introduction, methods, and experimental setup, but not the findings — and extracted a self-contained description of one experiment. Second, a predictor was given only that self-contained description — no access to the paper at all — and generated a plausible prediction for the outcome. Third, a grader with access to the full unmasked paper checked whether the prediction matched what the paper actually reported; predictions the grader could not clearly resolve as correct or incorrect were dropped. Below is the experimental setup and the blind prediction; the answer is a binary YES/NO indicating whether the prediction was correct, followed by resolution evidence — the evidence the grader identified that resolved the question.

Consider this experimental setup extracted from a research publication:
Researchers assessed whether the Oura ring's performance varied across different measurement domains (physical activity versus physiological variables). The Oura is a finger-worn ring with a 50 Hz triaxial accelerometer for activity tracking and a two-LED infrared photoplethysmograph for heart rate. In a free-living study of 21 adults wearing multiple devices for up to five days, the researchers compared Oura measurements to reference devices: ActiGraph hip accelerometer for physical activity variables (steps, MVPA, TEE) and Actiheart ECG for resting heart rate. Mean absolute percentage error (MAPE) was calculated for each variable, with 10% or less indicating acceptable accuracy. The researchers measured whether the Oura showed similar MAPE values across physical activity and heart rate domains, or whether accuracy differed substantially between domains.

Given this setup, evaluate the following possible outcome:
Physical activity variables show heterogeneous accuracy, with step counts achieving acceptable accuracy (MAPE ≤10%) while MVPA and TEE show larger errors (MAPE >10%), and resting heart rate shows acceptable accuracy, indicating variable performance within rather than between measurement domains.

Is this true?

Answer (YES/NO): NO